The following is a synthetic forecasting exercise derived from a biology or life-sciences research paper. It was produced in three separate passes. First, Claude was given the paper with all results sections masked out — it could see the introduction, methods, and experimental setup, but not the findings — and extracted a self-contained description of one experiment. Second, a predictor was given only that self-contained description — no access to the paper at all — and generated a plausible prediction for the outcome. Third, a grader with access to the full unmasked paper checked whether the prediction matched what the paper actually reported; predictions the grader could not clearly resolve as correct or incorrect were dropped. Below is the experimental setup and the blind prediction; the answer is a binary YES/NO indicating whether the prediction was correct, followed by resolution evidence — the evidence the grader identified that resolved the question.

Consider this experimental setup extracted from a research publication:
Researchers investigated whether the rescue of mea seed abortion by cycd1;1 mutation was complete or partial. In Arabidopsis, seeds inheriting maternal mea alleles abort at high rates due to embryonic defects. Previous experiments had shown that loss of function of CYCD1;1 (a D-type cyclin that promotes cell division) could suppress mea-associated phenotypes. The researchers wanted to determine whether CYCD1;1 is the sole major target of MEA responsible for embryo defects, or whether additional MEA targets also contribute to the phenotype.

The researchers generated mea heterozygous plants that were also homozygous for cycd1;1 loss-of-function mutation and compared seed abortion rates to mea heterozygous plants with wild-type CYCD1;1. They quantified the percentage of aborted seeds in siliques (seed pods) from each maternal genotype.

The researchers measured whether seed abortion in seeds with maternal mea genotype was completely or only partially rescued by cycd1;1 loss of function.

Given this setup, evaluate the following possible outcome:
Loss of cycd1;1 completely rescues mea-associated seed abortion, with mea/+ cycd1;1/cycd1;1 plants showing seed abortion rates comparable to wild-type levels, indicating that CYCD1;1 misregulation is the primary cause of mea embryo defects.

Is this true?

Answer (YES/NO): NO